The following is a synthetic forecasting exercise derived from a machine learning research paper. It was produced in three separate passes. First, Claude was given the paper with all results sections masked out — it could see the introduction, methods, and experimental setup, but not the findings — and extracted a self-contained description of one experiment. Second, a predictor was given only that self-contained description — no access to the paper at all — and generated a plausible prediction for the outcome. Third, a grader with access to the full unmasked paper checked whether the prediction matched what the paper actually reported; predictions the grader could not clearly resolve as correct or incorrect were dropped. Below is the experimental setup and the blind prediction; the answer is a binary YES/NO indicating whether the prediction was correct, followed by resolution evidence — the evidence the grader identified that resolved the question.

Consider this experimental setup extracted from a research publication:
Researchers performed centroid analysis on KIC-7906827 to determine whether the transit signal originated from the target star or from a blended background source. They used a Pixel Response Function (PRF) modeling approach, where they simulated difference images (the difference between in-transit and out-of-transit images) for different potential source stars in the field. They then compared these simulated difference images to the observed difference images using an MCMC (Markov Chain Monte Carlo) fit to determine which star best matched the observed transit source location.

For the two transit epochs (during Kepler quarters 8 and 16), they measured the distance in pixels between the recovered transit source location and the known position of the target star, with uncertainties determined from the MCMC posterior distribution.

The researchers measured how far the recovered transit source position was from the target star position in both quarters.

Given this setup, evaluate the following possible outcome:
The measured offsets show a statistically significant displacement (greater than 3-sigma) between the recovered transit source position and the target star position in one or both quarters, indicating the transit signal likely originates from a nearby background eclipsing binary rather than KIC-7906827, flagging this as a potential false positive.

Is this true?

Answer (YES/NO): NO